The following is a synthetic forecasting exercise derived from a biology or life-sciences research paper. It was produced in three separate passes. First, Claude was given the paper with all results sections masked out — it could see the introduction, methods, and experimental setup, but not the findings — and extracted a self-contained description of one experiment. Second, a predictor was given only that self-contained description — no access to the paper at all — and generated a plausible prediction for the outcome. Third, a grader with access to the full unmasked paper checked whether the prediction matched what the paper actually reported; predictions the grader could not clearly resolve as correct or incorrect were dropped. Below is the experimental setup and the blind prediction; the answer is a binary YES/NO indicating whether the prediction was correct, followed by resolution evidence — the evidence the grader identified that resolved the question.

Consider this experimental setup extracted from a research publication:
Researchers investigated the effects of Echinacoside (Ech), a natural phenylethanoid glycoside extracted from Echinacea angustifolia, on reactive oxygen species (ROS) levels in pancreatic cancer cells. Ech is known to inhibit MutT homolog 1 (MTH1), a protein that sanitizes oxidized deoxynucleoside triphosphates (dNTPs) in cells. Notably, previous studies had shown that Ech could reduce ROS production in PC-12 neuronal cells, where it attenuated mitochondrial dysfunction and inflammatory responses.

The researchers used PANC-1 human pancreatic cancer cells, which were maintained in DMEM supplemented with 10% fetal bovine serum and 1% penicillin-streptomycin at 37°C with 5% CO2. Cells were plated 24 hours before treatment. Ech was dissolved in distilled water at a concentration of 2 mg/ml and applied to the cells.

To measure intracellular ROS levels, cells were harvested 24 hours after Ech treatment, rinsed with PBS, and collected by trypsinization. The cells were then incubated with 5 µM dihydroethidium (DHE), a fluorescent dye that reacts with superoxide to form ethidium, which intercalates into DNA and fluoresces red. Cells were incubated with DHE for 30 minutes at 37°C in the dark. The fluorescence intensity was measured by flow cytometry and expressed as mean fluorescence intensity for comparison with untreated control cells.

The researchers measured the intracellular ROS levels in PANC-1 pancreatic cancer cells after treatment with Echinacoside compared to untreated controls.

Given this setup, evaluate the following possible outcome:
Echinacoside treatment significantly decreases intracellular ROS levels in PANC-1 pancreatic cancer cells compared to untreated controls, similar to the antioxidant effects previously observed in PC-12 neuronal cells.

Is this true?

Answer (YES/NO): NO